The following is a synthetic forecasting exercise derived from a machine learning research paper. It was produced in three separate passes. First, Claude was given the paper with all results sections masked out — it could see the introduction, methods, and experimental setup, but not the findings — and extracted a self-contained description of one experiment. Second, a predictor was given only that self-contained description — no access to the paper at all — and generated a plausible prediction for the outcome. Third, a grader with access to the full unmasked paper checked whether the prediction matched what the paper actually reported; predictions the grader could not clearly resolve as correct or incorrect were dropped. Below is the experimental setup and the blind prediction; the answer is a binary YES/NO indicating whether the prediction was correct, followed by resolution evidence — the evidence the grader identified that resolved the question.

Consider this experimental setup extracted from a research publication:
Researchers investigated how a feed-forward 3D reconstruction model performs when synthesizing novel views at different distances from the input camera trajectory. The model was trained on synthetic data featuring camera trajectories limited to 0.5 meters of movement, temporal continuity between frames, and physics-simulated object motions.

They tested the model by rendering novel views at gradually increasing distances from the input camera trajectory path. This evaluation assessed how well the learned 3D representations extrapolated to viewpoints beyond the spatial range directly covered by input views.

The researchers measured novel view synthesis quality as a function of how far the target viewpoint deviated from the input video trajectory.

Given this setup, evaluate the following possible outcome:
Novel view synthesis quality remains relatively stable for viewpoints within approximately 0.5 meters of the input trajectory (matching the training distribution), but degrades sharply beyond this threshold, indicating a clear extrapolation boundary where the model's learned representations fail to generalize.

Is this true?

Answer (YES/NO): NO